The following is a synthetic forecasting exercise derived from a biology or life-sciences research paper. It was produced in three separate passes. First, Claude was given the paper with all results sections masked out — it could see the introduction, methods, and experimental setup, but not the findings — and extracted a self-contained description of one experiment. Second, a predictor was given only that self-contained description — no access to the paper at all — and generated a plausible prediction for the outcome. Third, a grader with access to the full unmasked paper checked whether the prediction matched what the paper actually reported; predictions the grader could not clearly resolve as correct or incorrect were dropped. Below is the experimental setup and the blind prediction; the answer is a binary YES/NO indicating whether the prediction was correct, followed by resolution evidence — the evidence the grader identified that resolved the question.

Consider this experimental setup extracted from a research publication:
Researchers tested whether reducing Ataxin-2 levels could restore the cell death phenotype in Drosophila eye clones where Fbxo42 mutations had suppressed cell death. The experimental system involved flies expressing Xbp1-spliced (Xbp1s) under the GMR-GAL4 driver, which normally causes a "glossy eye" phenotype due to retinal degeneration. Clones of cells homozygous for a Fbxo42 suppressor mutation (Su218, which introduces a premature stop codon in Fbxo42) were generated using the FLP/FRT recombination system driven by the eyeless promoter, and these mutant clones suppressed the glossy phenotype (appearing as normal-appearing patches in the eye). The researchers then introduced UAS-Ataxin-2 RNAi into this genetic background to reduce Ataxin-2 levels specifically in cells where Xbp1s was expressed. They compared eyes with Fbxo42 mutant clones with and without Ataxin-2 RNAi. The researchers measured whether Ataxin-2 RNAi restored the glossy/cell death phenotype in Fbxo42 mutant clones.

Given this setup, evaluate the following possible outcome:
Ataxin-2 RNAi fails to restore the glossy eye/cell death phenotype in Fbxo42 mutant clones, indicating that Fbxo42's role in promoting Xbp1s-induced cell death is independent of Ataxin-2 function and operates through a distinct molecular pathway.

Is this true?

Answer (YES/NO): NO